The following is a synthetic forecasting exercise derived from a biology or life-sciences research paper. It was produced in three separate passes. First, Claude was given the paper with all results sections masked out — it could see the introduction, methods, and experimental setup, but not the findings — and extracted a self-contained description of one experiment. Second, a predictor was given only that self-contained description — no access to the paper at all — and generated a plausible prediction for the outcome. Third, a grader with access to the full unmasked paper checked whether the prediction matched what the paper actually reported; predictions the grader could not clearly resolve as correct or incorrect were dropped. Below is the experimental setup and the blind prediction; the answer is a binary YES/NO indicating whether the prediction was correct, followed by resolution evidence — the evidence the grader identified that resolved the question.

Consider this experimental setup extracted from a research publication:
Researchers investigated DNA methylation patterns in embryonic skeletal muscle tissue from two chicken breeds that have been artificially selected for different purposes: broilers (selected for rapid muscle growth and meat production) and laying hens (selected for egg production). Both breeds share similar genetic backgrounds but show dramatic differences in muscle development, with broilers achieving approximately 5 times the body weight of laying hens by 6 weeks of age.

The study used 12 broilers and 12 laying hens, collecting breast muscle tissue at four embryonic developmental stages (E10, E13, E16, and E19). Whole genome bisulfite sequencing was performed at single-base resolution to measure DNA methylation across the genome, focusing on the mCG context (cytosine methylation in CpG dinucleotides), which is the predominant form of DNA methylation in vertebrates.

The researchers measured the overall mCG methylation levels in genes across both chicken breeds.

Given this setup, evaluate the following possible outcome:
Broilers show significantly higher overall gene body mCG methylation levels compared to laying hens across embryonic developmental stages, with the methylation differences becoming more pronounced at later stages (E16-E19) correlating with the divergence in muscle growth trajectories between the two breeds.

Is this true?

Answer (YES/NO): NO